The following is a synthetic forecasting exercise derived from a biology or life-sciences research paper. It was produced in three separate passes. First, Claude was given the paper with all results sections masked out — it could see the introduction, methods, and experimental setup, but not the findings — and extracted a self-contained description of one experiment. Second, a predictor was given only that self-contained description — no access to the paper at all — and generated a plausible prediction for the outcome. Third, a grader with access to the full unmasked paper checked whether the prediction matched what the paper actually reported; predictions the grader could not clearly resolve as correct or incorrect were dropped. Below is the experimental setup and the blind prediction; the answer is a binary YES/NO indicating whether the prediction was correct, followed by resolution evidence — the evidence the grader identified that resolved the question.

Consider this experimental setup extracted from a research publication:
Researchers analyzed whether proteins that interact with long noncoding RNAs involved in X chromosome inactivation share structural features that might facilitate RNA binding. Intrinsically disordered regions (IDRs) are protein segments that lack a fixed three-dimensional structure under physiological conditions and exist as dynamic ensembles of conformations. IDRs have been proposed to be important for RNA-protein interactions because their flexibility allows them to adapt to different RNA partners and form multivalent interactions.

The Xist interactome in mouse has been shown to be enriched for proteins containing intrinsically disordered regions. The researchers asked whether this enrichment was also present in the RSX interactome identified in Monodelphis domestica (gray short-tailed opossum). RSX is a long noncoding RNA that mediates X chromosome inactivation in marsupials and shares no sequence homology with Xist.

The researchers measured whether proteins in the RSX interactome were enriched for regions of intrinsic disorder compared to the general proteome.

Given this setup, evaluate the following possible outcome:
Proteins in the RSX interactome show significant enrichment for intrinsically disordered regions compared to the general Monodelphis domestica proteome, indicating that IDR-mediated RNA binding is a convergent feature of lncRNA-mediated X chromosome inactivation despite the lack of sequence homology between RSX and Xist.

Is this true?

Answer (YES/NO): YES